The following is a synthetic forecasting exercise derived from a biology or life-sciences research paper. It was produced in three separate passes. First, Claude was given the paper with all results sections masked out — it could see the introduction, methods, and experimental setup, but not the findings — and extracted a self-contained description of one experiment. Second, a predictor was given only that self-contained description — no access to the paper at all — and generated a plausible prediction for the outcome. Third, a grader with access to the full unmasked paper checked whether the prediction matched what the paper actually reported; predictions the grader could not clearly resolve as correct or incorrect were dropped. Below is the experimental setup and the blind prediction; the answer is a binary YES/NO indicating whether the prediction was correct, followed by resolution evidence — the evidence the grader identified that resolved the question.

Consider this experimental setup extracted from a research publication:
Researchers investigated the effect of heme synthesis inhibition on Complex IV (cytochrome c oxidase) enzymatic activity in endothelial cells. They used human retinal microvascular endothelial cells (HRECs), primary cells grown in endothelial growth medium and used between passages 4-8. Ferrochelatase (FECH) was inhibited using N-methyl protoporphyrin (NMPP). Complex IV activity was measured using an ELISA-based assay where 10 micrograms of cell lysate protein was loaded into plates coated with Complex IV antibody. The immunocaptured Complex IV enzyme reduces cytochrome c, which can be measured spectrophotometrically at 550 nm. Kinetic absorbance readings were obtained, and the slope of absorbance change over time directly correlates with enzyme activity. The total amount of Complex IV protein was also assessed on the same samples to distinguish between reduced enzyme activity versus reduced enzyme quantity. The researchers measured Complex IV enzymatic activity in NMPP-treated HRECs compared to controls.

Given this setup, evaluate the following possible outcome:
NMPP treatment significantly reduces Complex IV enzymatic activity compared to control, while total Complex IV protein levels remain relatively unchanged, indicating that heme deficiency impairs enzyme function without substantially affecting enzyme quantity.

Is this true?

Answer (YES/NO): NO